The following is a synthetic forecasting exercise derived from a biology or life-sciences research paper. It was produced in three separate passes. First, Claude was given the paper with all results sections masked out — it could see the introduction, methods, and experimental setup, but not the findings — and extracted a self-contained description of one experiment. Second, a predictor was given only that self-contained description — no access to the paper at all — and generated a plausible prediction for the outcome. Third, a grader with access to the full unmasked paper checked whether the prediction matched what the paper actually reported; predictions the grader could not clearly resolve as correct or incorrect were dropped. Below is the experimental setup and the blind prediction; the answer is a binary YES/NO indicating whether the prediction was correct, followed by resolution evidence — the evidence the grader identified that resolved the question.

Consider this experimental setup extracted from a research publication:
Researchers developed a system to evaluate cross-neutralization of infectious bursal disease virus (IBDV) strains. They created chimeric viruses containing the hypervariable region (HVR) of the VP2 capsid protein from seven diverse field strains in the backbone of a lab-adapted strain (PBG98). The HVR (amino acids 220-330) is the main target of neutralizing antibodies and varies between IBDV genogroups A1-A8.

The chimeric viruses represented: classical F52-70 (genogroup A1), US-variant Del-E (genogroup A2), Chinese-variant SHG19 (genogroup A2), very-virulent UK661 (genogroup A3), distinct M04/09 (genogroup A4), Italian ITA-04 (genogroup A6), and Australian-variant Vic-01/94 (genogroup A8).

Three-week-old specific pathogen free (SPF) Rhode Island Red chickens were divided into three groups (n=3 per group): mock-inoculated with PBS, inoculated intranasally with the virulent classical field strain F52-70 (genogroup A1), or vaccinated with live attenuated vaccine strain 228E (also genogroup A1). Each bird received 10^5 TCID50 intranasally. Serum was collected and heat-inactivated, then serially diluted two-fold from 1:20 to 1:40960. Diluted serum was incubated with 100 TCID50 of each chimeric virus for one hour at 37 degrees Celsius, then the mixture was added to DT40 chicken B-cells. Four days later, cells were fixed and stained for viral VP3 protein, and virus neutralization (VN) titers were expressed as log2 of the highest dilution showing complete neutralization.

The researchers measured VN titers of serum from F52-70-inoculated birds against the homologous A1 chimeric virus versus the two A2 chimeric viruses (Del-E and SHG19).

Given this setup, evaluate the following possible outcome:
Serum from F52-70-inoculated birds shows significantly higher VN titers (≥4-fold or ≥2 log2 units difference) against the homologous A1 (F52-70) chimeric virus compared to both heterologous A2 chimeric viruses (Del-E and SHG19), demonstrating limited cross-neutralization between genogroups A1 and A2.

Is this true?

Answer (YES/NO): YES